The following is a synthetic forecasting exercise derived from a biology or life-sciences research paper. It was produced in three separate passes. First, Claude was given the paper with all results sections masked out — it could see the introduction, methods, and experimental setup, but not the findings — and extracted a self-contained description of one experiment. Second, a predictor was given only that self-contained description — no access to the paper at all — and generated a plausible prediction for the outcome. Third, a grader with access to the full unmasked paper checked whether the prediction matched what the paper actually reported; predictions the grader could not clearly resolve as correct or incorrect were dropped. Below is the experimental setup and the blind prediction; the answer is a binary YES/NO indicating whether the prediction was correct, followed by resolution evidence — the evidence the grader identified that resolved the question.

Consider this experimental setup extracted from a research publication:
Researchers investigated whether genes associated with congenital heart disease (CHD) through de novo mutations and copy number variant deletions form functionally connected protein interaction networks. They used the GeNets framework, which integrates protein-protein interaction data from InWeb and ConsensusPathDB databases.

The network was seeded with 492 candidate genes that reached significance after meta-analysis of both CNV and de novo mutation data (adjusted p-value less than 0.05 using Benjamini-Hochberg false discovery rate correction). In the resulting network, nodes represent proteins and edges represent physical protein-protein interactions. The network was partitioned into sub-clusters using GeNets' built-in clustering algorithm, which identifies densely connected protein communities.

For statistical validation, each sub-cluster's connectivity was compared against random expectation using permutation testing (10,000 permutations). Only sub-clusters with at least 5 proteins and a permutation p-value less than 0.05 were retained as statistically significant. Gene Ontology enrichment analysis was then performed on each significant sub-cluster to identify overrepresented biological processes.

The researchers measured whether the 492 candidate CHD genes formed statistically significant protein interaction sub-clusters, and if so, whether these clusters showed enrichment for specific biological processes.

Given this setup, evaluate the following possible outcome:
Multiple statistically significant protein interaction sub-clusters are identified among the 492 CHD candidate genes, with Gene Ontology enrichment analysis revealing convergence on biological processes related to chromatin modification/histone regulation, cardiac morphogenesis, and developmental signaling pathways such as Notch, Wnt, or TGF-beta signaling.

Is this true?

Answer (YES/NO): NO